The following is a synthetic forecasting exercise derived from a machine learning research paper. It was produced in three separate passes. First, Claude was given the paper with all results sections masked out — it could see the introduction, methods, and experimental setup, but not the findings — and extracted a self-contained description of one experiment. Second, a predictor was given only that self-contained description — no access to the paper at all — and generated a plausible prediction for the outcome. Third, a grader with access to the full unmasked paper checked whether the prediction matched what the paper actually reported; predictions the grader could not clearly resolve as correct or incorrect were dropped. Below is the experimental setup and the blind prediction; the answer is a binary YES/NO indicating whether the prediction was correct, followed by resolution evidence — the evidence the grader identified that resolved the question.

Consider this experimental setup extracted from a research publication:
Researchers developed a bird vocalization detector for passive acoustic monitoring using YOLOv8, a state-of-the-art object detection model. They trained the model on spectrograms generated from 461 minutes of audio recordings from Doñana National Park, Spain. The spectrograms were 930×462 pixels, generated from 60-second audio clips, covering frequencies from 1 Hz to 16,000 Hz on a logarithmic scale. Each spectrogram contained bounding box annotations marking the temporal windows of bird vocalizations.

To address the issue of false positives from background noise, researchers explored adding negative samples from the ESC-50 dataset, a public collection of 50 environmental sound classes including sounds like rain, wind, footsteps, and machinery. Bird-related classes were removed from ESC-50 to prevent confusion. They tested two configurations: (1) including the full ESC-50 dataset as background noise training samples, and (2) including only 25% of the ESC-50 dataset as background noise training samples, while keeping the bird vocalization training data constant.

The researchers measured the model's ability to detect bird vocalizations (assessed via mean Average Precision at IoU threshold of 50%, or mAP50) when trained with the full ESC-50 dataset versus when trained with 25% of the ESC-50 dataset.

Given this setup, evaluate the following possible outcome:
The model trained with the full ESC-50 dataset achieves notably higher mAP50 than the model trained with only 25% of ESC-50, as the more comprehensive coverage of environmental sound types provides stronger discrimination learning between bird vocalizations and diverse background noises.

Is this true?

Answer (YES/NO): NO